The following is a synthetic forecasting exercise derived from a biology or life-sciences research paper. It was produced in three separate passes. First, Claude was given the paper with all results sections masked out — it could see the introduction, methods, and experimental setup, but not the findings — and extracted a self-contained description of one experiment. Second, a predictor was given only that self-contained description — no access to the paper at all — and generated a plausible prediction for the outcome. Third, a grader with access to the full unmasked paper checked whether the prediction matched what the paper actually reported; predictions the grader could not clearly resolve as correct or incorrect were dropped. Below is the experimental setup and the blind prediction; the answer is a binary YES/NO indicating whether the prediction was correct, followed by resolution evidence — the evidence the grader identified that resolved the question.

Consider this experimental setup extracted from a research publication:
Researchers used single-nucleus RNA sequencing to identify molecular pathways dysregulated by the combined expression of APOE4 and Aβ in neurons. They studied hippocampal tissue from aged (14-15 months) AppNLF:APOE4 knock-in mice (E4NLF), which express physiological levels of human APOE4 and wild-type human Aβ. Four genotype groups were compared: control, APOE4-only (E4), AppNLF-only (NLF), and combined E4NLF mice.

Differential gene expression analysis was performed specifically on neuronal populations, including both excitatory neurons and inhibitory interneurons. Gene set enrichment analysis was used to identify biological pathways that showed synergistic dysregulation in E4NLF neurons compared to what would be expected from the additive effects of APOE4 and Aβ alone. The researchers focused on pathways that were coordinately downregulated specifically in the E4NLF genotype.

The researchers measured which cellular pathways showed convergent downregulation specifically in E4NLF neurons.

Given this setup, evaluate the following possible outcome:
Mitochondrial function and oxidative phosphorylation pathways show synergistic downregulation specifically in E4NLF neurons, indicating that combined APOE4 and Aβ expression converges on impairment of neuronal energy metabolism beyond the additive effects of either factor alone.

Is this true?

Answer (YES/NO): NO